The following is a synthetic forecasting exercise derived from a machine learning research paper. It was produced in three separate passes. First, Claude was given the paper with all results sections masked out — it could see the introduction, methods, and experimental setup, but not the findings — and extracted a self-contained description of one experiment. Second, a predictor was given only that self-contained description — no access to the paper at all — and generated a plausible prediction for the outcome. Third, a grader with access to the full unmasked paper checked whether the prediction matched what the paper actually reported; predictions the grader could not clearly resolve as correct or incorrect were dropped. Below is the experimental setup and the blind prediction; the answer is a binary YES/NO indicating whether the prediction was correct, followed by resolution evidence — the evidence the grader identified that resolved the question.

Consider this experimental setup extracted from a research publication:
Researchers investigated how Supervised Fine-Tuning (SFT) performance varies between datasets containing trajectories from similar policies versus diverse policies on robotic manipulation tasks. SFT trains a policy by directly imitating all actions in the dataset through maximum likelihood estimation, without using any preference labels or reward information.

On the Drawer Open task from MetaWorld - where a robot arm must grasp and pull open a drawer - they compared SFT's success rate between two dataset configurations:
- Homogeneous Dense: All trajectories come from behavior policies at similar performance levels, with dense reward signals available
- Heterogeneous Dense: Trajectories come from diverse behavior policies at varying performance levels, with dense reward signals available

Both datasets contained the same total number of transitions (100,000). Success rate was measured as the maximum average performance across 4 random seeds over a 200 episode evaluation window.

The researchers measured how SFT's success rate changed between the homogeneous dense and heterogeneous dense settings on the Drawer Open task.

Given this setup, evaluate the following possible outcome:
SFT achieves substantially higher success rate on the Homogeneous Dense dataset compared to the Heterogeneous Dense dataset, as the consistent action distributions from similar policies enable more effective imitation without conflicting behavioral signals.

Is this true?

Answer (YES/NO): YES